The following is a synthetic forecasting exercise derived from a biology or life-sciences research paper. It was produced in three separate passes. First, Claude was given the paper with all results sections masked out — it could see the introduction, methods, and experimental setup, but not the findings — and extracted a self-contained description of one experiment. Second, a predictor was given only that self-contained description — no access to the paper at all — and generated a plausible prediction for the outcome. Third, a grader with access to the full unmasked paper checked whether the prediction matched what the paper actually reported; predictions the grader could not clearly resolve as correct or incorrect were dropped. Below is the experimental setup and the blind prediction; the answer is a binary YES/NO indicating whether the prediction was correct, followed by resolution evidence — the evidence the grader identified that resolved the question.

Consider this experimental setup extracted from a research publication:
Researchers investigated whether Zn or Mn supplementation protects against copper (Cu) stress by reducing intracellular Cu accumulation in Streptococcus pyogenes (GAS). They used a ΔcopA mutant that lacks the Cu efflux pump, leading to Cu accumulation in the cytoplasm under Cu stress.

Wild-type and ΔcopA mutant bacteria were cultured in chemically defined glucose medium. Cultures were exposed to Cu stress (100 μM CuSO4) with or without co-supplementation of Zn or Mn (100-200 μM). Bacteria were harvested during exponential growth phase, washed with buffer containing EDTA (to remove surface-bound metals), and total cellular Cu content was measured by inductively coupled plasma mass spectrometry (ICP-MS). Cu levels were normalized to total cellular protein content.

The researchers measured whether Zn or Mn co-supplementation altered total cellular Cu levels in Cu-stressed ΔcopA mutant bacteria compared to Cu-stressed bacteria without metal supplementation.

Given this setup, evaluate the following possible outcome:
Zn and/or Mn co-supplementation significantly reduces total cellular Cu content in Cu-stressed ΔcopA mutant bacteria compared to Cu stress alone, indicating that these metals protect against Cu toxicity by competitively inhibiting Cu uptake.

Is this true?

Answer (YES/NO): NO